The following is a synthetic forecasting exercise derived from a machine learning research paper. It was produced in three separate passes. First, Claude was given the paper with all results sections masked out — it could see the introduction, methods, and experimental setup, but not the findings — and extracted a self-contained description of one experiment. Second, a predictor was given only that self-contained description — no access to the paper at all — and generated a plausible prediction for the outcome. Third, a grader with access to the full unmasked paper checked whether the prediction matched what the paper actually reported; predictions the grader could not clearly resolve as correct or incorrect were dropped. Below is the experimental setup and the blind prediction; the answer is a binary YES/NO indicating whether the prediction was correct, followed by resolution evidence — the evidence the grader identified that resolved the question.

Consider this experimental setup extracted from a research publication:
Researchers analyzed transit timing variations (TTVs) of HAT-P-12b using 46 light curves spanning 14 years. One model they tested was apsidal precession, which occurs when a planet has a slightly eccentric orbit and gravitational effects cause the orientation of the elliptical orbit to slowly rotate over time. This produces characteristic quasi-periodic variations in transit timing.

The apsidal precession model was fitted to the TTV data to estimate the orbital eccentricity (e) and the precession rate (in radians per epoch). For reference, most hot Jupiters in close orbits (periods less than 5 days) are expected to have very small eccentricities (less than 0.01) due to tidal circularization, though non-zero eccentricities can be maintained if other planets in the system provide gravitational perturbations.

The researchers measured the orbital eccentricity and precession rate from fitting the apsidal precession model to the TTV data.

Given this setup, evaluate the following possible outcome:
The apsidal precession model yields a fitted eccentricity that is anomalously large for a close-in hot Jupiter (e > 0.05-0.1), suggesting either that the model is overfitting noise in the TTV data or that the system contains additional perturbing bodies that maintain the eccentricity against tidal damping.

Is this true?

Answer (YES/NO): NO